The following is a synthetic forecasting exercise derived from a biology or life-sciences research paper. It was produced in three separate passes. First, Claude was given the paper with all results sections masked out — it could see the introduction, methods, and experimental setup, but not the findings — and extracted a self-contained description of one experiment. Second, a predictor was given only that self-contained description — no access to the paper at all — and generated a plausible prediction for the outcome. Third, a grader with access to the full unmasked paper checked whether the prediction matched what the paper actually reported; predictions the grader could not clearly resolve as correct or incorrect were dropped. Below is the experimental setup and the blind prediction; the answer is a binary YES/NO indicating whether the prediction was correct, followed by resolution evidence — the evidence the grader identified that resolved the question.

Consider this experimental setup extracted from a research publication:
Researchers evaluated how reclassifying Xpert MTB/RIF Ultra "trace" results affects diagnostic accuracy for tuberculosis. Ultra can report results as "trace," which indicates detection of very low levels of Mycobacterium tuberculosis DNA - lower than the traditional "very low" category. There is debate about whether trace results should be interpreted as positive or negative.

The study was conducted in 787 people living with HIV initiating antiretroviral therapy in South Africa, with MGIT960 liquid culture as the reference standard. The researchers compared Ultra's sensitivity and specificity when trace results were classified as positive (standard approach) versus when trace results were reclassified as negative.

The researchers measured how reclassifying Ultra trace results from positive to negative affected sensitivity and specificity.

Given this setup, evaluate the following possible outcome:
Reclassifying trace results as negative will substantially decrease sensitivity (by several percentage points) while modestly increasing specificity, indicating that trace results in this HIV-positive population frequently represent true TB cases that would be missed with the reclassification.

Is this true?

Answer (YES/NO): NO